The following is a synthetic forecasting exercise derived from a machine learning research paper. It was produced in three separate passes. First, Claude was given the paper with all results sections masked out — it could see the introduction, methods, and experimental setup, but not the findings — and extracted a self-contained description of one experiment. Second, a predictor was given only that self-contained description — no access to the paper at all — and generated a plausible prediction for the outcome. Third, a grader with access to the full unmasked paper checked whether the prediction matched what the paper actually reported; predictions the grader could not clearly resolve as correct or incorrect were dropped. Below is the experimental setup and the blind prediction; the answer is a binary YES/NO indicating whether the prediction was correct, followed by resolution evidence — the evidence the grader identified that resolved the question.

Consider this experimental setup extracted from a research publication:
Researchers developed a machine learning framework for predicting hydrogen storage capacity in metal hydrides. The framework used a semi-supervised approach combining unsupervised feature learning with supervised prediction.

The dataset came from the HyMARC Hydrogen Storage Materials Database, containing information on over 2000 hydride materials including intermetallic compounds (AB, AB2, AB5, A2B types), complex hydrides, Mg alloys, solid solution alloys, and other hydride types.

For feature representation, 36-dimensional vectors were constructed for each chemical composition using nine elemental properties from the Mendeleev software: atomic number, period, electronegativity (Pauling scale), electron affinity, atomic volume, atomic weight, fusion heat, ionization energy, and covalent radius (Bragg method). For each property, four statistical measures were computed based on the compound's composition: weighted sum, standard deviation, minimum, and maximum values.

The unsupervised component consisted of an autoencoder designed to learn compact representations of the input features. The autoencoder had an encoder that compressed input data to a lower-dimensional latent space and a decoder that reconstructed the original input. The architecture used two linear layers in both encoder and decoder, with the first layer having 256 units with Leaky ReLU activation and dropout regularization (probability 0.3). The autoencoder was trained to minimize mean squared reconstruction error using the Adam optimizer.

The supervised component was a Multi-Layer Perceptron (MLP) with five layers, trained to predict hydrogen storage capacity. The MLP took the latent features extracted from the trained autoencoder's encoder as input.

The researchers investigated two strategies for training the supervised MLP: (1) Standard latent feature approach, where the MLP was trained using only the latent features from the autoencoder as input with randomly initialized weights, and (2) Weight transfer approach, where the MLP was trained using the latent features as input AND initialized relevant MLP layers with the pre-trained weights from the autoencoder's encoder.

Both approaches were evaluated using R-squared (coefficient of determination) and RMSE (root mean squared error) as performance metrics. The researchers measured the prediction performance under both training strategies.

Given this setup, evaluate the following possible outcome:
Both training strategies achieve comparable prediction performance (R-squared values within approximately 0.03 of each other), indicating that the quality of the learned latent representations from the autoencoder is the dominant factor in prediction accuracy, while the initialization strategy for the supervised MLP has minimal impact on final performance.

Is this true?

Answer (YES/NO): YES